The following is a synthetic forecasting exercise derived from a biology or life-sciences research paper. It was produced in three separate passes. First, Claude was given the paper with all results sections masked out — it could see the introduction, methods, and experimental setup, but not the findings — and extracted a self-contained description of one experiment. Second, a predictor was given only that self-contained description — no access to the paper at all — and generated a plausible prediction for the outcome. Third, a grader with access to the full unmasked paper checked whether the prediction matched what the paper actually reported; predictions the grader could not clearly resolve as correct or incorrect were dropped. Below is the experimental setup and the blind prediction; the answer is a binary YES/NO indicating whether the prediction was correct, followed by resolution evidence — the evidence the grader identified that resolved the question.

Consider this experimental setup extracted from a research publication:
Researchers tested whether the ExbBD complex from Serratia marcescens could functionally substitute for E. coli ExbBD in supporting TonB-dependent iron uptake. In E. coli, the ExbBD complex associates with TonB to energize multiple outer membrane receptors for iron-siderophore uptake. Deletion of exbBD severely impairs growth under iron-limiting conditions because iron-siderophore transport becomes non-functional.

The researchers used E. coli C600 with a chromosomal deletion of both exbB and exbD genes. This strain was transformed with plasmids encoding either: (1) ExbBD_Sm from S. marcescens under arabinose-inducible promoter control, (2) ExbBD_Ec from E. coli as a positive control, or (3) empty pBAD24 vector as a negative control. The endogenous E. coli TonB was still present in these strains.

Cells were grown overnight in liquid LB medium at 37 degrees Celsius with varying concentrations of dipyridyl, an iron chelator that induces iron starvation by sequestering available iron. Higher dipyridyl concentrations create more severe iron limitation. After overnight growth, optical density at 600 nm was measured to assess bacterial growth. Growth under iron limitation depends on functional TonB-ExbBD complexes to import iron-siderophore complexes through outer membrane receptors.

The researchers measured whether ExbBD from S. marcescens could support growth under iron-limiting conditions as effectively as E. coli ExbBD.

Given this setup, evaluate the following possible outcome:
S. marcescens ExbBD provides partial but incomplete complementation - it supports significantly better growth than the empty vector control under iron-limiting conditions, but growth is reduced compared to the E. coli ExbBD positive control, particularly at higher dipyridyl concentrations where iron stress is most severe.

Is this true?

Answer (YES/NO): NO